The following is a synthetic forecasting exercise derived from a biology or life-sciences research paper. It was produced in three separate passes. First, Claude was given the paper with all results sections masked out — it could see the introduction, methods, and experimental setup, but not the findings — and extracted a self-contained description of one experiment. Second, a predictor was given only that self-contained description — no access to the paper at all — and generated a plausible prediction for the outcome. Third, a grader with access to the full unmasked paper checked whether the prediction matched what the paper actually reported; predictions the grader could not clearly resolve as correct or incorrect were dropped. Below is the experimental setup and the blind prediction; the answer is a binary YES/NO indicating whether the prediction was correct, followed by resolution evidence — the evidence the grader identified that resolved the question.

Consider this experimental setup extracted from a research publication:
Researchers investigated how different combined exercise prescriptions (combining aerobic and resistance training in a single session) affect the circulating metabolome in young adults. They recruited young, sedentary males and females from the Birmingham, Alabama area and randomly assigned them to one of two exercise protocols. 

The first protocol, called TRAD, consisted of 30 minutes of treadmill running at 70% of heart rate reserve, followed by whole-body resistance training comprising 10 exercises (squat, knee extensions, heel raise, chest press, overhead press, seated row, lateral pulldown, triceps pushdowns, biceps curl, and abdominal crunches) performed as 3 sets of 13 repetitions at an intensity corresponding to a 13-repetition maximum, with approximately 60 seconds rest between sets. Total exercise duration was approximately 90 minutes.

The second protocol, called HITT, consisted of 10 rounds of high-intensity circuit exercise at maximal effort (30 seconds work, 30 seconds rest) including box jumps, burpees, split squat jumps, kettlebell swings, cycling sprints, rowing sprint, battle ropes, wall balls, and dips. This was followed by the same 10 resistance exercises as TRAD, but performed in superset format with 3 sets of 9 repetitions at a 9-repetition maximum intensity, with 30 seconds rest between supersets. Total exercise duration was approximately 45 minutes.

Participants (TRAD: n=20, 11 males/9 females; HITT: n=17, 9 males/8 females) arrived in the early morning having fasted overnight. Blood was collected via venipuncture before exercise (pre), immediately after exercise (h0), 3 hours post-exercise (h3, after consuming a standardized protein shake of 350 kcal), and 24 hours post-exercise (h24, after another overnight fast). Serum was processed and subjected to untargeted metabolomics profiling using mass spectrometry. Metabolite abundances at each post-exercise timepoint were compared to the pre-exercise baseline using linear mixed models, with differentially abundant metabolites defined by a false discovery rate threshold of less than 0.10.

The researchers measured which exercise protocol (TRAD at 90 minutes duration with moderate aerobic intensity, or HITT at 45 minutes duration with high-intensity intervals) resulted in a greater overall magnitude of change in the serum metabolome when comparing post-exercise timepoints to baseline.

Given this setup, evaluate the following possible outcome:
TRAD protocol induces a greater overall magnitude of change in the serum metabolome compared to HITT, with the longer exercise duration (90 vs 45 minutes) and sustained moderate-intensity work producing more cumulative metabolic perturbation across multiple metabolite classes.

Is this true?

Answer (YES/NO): YES